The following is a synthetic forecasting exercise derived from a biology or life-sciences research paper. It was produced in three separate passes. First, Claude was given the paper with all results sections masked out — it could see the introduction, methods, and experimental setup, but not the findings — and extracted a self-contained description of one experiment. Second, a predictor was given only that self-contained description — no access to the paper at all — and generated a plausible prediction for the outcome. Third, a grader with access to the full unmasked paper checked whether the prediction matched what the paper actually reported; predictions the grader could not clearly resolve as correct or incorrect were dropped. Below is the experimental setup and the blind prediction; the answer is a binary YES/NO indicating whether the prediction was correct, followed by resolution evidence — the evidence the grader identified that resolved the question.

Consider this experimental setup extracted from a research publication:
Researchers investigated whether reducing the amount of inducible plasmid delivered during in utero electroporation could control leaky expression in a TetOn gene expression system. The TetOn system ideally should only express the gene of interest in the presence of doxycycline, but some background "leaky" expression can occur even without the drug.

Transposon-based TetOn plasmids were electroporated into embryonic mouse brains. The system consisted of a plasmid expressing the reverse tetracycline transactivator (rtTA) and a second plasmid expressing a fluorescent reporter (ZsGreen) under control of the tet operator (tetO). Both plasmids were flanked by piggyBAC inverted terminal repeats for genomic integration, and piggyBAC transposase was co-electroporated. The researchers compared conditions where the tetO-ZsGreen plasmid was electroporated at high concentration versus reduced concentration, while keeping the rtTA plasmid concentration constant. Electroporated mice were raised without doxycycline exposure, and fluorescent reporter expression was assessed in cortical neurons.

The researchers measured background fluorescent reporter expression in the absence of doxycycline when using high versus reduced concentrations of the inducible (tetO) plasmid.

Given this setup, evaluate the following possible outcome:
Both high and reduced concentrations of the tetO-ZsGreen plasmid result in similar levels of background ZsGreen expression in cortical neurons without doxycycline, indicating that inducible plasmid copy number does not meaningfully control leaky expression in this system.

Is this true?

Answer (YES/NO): NO